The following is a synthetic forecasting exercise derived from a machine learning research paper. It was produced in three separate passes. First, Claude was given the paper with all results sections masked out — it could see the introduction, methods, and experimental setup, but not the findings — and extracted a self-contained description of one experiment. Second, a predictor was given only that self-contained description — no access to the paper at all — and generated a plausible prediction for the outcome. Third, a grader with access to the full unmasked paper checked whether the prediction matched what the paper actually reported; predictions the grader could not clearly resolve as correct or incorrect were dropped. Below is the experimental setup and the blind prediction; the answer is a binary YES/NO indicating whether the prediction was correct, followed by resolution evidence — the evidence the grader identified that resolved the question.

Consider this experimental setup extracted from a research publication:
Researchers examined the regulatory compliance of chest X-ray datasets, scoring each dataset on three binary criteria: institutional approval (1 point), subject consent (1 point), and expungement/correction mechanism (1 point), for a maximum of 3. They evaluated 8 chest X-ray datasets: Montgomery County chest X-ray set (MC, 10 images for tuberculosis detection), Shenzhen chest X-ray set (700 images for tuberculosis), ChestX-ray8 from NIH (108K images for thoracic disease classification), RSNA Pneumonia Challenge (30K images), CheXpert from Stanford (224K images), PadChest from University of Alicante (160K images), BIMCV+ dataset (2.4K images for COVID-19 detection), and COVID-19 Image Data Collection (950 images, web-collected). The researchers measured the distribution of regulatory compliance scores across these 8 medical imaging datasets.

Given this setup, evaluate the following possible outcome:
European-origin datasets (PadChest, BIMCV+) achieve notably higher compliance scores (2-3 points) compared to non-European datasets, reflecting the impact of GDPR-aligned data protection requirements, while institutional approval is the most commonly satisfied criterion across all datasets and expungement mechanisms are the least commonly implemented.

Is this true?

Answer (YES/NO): NO